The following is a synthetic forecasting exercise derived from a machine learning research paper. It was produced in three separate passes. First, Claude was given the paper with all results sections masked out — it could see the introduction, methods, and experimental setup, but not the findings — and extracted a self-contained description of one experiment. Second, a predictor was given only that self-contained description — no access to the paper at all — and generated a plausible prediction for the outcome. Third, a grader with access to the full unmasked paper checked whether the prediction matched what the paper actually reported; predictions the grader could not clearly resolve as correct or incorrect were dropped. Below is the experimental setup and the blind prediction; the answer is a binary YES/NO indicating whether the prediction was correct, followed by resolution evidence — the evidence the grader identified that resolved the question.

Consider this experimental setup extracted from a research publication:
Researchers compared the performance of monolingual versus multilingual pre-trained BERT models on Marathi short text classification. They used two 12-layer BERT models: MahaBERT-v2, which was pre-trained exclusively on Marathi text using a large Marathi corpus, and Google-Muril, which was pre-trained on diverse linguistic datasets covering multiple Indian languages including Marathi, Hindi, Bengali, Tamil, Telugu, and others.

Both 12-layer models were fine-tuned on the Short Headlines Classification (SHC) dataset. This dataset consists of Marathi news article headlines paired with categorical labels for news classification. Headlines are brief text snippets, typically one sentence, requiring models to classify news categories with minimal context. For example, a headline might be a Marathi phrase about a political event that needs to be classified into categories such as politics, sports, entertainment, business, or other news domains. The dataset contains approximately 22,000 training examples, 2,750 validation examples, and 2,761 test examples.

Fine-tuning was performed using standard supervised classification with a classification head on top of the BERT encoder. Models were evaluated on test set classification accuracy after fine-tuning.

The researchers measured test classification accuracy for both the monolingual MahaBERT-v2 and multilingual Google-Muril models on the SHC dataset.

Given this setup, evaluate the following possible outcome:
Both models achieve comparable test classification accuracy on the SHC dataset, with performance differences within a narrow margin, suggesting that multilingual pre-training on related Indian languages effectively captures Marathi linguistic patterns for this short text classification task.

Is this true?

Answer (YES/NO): NO